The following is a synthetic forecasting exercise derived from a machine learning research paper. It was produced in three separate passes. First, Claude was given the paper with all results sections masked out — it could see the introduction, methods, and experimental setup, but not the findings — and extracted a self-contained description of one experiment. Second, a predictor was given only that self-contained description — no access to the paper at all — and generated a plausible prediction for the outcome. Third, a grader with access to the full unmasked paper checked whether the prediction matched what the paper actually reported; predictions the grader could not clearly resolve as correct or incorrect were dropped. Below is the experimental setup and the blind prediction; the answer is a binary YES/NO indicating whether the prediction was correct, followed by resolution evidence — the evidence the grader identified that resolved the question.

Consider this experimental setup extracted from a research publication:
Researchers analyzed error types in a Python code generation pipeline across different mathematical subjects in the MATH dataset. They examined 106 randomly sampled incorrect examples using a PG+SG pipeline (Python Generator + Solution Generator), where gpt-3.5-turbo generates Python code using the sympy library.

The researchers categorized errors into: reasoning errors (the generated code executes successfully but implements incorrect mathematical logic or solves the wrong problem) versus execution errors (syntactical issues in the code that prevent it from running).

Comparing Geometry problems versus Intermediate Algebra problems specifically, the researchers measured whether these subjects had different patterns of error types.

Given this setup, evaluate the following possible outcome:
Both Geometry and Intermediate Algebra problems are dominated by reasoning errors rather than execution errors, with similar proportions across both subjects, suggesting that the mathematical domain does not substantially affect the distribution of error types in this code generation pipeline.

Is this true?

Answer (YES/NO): NO